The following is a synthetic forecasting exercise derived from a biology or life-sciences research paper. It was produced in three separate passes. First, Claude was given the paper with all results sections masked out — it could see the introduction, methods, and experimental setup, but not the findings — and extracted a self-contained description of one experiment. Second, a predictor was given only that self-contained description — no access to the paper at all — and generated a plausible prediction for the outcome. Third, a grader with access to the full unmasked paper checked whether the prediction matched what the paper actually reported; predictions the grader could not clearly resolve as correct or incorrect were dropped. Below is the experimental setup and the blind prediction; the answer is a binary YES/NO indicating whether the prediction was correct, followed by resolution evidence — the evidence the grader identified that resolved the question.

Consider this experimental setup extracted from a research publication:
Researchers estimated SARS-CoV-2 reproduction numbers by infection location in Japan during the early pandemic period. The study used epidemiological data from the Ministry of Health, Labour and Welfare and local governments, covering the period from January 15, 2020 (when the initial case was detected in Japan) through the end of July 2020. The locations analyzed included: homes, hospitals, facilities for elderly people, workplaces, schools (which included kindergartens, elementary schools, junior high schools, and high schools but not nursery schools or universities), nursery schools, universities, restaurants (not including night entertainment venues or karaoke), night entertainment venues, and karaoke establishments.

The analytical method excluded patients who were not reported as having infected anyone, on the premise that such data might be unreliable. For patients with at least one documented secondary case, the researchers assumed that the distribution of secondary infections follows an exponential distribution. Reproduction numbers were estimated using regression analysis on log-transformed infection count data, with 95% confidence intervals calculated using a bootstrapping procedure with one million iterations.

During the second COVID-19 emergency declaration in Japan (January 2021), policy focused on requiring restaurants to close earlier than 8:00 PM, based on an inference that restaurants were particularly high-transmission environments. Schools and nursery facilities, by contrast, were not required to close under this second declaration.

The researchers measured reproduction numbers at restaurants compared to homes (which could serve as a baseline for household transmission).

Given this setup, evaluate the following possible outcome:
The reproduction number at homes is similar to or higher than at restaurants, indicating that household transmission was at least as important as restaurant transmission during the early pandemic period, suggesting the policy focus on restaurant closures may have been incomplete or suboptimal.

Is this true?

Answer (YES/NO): YES